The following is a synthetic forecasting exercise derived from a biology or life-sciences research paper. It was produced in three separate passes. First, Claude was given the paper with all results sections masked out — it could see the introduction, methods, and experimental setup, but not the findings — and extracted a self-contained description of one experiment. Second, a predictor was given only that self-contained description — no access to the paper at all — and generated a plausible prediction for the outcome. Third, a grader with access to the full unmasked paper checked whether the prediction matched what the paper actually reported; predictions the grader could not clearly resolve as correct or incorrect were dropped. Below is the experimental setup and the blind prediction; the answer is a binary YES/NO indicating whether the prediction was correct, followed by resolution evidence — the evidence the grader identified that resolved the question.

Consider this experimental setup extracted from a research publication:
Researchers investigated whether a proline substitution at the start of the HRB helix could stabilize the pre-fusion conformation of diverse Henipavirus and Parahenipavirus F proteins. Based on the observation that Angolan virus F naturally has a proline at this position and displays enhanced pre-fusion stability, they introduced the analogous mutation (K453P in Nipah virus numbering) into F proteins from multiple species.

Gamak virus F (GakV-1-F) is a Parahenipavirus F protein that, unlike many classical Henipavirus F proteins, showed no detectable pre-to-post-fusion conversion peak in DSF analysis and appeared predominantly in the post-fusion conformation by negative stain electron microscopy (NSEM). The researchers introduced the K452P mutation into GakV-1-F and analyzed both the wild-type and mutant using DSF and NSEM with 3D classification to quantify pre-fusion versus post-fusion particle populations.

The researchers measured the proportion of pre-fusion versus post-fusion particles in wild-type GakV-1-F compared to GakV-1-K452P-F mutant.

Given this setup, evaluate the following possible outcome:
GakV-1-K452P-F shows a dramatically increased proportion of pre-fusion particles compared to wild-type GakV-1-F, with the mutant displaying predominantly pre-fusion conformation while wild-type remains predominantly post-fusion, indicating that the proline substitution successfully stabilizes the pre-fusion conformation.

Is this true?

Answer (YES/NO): YES